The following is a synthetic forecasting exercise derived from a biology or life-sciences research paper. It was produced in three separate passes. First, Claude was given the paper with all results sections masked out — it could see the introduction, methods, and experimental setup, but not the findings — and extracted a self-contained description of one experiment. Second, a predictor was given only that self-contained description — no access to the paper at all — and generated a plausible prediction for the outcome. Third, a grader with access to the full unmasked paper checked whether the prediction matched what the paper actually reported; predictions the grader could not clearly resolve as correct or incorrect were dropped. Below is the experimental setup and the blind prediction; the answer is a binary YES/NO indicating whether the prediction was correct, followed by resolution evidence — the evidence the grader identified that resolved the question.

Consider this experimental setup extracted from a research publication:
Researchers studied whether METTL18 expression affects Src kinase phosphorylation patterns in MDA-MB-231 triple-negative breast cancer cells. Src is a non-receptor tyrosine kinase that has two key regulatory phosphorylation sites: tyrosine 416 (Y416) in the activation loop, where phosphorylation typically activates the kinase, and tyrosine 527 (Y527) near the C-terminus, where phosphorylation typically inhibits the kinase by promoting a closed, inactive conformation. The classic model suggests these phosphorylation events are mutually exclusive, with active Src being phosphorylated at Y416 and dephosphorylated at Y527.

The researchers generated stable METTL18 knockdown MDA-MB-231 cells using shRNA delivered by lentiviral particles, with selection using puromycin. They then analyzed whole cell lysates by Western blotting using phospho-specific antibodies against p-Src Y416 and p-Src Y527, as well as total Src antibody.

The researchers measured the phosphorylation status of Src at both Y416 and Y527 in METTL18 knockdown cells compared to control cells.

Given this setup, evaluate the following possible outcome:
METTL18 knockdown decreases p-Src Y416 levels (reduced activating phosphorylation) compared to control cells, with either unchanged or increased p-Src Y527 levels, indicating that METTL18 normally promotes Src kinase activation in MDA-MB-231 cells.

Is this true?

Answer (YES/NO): YES